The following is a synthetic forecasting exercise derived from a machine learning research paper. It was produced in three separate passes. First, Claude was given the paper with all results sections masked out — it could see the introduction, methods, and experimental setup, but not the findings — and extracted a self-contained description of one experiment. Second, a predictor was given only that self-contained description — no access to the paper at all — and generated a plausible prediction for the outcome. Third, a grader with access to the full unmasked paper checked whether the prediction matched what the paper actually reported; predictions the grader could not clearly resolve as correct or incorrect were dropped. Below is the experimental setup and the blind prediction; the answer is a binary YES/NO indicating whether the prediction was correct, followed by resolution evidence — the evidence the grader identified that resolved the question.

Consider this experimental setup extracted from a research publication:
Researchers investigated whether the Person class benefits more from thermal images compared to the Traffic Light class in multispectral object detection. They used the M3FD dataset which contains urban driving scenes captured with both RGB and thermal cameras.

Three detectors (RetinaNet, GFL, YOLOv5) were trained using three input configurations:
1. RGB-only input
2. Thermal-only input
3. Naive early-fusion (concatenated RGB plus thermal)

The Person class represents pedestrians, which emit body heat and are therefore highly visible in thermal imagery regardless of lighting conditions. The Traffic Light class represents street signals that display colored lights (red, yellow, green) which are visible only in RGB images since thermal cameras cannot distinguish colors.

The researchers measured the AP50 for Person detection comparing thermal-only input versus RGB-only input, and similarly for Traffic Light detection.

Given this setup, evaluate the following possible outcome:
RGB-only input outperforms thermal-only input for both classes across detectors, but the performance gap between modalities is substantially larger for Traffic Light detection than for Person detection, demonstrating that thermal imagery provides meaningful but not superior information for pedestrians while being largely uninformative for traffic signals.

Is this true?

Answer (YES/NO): NO